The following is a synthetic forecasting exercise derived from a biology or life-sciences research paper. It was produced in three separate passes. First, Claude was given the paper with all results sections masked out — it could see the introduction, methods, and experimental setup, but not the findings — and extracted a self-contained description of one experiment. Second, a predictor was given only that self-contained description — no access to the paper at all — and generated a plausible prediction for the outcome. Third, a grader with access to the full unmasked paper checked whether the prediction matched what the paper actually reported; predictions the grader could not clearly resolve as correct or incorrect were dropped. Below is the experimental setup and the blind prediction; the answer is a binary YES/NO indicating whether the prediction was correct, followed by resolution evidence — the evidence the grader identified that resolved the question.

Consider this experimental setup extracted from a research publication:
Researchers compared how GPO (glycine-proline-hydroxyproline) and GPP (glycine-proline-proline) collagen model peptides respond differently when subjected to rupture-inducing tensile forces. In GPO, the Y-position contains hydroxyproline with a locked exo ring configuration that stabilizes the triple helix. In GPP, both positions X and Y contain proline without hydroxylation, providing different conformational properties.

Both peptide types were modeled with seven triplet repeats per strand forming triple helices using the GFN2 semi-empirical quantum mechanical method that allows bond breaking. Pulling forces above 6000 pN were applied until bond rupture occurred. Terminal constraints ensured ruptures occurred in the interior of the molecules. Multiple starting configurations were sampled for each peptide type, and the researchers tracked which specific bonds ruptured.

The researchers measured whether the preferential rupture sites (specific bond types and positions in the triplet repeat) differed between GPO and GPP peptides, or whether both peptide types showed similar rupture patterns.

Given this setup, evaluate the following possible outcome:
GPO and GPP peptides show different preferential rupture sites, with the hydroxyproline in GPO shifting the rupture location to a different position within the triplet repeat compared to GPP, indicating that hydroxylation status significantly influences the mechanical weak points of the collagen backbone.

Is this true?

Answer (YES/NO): NO